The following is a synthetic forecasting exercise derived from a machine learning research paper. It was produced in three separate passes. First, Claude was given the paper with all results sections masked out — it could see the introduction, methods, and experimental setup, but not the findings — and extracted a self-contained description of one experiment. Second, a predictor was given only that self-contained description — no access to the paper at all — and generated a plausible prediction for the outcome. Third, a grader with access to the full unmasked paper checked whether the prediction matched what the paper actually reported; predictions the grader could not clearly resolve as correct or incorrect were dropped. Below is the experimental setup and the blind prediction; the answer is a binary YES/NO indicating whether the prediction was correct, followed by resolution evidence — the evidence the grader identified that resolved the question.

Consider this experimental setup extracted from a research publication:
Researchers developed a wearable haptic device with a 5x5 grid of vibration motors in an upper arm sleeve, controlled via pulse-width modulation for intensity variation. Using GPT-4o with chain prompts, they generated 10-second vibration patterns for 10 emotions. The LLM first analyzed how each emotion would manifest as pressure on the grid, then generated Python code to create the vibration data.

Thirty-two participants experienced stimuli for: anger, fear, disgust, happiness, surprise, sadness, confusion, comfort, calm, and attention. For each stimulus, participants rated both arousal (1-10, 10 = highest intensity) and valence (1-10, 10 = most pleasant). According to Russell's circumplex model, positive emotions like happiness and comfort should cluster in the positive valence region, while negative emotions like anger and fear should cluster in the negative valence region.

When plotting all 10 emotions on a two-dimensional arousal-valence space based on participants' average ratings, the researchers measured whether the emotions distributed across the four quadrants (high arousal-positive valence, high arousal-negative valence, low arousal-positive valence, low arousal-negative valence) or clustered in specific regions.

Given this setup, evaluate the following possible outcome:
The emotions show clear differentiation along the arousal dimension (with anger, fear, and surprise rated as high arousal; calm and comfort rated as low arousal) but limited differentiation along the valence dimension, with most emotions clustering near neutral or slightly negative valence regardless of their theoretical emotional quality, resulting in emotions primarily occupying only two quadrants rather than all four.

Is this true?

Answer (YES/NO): NO